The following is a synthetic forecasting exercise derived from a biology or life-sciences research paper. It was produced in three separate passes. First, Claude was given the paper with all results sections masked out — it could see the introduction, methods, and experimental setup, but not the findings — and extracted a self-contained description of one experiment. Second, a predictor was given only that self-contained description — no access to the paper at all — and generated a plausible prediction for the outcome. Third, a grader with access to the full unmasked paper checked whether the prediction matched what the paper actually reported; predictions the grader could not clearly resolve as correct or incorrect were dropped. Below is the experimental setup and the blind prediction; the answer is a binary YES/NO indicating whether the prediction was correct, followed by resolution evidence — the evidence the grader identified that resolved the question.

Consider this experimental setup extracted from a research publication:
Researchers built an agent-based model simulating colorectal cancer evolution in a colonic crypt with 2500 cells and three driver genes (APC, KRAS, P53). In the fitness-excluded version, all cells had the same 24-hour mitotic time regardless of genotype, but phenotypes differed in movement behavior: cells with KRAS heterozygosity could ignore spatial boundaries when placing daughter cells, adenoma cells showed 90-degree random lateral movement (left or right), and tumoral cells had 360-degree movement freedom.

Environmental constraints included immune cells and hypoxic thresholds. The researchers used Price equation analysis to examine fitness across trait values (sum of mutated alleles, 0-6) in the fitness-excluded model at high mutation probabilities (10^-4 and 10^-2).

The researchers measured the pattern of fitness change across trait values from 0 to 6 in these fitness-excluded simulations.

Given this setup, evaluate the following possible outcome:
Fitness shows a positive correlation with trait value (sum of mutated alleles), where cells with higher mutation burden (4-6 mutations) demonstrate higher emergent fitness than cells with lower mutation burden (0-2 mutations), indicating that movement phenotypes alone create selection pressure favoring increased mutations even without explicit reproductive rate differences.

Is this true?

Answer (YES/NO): YES